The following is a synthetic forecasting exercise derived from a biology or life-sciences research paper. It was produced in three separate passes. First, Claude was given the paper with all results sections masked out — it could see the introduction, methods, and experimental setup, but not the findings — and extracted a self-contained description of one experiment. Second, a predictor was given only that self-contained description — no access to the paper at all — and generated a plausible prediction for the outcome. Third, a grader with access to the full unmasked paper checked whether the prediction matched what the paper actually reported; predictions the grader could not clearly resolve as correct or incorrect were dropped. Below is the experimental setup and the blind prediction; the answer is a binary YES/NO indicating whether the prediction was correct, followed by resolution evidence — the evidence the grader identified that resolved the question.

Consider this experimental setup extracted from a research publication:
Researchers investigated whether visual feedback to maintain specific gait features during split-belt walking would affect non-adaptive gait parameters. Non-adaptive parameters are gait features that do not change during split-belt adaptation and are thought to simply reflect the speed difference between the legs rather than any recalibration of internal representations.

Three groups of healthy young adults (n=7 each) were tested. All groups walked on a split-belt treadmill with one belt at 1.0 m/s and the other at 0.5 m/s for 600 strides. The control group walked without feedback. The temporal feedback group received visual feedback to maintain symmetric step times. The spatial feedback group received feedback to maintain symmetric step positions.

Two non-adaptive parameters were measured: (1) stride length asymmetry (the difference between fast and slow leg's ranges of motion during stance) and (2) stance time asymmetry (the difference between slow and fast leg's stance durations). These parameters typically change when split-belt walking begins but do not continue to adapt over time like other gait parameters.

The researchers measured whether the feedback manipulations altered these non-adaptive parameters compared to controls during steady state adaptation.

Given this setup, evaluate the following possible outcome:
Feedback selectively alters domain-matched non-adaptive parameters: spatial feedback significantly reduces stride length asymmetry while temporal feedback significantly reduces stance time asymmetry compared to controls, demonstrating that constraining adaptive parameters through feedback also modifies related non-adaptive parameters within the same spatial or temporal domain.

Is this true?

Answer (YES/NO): NO